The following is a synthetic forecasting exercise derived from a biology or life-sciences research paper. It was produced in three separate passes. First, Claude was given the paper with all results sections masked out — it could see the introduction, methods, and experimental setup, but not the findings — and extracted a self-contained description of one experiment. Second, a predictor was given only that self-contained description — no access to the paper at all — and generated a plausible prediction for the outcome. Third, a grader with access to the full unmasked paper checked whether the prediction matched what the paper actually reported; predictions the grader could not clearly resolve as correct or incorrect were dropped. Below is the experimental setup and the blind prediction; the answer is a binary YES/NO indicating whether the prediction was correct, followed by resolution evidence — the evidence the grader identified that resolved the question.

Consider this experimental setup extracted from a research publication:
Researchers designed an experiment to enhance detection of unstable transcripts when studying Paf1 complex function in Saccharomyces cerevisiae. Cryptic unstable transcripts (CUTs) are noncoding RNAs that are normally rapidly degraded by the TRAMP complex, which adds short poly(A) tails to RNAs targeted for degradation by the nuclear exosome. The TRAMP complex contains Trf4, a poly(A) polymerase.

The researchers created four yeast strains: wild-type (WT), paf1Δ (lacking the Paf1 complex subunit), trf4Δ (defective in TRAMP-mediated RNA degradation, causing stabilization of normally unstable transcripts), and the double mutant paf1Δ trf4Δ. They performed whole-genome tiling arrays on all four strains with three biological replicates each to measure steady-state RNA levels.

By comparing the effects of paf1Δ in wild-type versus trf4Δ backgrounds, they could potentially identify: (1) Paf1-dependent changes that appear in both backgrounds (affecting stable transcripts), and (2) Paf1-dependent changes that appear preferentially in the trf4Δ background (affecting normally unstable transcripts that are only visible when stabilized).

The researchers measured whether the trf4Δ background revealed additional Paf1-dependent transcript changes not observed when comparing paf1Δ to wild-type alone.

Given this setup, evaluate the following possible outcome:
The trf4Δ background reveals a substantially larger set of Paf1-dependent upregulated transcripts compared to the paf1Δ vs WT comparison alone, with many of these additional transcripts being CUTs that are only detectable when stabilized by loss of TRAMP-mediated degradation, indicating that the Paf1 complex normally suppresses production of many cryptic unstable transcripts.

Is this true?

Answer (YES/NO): NO